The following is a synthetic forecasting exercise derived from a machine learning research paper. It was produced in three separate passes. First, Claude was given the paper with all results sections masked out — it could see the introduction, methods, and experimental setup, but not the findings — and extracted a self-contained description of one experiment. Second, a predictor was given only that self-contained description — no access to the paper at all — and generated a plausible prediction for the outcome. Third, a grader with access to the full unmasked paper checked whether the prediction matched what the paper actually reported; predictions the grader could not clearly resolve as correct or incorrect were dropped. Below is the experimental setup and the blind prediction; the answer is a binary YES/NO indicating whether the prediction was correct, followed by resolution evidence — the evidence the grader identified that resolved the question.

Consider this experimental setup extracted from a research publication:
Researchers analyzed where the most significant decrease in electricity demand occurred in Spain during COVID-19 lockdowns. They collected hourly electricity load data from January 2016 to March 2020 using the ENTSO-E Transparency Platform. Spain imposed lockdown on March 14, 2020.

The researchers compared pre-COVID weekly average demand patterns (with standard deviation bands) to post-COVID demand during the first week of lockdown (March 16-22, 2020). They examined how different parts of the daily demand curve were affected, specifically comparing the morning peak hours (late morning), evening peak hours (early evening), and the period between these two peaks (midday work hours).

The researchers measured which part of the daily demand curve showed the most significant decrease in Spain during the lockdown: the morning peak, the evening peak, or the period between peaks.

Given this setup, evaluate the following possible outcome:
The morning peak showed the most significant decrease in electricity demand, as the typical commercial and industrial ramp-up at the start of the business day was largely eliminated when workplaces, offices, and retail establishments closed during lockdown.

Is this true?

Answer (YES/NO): NO